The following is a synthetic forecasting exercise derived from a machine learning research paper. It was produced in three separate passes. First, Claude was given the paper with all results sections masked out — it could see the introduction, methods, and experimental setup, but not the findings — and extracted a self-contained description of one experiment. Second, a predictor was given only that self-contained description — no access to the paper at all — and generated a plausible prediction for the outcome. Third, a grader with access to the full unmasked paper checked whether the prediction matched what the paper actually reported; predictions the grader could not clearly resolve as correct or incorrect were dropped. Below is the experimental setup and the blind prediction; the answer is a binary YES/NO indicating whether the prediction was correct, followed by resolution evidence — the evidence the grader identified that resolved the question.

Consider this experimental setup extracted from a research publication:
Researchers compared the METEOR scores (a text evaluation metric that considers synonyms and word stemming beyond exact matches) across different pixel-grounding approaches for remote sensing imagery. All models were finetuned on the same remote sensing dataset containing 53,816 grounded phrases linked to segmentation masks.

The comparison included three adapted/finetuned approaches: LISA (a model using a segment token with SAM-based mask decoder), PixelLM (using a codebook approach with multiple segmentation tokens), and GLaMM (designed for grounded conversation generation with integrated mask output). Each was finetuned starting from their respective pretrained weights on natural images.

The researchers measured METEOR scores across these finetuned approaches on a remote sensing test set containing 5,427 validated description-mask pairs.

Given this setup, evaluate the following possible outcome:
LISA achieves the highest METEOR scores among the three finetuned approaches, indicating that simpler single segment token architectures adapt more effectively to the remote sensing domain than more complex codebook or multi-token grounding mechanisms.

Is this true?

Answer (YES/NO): NO